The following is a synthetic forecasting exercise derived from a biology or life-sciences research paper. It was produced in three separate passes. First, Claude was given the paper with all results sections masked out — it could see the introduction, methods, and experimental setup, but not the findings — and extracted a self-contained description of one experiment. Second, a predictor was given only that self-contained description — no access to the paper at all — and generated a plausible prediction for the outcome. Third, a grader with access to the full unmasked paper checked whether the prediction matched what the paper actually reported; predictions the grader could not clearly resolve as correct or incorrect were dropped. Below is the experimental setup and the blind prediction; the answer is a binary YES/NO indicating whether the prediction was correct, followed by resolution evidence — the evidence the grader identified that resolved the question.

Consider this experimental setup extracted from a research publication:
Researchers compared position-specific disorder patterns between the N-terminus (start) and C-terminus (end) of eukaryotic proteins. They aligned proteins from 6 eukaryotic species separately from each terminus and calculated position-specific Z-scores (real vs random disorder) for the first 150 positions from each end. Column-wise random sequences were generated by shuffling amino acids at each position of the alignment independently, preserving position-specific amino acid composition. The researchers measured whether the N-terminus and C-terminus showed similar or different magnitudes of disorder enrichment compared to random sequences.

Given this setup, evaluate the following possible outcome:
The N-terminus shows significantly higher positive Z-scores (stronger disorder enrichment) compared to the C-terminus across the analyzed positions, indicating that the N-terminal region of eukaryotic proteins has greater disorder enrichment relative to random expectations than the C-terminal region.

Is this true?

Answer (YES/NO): NO